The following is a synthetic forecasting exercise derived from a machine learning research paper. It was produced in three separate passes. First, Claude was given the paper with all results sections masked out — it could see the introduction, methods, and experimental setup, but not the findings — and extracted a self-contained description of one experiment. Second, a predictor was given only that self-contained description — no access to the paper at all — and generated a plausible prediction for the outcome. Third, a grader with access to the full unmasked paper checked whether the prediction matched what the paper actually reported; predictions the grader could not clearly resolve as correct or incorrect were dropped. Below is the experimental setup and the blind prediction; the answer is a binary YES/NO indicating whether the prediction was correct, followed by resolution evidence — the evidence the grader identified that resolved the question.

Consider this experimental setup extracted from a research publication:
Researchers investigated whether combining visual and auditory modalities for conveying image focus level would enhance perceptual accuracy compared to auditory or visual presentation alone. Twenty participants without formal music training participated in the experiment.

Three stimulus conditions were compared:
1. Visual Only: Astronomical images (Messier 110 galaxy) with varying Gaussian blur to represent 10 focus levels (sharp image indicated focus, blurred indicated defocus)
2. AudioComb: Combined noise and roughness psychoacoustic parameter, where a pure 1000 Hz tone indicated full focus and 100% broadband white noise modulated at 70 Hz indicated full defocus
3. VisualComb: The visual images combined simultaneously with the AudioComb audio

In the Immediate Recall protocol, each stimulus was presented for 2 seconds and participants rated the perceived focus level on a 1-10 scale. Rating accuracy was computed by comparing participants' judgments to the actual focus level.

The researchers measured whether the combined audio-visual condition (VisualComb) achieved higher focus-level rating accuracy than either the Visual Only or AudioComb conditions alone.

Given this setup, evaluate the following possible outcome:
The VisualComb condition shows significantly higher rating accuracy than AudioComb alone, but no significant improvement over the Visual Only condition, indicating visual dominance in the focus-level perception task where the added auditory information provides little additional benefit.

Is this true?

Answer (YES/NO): NO